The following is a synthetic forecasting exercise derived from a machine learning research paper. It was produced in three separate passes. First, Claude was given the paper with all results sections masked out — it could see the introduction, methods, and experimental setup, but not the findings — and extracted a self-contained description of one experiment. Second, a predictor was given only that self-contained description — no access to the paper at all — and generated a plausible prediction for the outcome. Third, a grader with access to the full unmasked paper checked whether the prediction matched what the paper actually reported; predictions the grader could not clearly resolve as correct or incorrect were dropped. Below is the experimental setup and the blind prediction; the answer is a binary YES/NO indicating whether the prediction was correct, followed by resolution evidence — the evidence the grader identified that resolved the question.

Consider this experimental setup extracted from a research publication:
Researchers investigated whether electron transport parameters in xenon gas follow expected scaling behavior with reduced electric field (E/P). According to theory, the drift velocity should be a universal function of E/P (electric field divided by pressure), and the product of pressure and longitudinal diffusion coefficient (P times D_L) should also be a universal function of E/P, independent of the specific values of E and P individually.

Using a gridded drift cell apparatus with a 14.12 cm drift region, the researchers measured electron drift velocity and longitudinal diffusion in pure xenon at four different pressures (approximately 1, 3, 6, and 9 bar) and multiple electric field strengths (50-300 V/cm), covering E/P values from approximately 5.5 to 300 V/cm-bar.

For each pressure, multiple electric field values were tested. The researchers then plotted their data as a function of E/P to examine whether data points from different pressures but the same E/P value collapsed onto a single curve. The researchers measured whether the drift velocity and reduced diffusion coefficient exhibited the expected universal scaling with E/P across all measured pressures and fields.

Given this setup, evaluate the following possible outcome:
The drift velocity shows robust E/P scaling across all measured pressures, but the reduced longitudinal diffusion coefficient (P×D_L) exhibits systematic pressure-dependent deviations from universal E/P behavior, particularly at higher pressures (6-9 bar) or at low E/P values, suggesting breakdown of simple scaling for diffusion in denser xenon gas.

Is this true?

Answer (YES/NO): NO